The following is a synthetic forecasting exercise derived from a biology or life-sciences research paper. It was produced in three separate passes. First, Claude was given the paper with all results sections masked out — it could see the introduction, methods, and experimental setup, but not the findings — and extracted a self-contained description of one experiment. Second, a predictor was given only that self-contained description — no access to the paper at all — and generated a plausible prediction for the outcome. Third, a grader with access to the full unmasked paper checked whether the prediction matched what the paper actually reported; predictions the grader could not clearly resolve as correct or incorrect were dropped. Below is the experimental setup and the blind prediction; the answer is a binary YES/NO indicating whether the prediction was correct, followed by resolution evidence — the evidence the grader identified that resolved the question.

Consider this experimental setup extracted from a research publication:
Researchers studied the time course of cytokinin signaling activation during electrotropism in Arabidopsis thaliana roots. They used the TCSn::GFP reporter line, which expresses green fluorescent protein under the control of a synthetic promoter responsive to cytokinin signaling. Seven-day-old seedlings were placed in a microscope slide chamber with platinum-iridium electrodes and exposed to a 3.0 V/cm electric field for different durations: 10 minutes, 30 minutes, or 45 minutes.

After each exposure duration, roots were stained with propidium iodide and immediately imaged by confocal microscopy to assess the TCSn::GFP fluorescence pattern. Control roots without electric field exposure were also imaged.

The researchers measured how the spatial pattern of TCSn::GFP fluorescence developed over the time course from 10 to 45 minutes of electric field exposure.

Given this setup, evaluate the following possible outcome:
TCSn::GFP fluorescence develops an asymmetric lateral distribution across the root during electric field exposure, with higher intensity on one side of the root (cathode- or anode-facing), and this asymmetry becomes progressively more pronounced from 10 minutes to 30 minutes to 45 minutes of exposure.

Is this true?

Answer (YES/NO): NO